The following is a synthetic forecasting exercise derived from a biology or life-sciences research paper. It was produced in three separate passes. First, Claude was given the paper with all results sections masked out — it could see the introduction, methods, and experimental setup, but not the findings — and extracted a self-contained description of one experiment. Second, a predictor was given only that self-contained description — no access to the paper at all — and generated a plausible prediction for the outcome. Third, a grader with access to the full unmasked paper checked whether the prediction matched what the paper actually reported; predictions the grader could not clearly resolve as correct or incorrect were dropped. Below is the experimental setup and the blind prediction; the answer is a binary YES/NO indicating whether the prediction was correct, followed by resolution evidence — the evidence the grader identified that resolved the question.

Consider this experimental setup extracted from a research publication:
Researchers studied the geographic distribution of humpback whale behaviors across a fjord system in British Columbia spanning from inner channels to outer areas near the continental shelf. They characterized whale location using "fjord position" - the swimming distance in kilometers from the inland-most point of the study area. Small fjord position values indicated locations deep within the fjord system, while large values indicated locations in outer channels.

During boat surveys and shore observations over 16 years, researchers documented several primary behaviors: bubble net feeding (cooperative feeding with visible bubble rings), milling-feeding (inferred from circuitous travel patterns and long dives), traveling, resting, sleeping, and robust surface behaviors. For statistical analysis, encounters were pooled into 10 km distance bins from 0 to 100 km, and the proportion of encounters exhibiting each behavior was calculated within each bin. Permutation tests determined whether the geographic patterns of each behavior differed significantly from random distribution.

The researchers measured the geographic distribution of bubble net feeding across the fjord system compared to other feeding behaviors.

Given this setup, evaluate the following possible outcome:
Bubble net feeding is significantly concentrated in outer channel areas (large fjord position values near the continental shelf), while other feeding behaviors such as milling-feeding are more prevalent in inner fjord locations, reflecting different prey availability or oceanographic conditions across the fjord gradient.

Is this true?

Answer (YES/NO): YES